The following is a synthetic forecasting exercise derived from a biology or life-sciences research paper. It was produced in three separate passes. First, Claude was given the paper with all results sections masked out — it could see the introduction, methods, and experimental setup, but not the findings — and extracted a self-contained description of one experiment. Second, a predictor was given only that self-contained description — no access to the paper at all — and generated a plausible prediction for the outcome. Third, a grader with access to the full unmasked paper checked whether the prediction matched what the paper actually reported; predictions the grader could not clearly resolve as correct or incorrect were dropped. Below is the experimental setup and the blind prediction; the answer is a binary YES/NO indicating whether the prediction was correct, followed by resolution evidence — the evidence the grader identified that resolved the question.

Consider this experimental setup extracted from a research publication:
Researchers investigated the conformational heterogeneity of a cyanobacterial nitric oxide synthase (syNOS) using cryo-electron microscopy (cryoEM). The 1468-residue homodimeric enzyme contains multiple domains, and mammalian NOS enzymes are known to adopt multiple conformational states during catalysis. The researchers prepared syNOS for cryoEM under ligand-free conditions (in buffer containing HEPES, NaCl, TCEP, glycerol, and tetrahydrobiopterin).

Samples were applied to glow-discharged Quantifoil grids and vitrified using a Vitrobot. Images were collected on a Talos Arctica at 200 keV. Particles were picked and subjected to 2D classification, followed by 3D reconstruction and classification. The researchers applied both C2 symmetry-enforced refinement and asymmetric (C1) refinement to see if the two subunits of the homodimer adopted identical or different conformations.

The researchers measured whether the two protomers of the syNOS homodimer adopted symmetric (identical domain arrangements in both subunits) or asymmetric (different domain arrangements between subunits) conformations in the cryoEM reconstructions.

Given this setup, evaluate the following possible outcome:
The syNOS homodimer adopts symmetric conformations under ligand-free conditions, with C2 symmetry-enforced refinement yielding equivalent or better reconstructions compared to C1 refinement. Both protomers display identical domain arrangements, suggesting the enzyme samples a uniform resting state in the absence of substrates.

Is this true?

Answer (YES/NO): NO